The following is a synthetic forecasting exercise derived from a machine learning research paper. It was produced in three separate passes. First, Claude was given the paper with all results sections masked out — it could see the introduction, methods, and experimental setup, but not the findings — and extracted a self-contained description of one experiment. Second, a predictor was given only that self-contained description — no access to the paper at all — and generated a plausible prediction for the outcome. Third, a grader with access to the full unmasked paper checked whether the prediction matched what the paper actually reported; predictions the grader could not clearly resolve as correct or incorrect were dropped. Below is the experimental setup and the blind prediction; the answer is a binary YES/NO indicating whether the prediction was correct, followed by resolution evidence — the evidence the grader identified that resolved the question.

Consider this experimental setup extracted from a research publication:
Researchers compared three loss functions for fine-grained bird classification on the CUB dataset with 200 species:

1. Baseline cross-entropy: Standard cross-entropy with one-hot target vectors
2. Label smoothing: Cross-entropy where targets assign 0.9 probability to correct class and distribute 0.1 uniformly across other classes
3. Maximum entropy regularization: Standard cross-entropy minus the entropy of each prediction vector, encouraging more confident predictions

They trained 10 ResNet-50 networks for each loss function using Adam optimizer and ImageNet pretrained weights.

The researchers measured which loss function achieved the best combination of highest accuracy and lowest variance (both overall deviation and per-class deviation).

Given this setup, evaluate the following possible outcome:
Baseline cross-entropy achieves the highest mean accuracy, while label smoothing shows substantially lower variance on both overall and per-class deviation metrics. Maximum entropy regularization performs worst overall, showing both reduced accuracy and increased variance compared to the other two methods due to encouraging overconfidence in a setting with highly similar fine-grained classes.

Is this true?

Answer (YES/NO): NO